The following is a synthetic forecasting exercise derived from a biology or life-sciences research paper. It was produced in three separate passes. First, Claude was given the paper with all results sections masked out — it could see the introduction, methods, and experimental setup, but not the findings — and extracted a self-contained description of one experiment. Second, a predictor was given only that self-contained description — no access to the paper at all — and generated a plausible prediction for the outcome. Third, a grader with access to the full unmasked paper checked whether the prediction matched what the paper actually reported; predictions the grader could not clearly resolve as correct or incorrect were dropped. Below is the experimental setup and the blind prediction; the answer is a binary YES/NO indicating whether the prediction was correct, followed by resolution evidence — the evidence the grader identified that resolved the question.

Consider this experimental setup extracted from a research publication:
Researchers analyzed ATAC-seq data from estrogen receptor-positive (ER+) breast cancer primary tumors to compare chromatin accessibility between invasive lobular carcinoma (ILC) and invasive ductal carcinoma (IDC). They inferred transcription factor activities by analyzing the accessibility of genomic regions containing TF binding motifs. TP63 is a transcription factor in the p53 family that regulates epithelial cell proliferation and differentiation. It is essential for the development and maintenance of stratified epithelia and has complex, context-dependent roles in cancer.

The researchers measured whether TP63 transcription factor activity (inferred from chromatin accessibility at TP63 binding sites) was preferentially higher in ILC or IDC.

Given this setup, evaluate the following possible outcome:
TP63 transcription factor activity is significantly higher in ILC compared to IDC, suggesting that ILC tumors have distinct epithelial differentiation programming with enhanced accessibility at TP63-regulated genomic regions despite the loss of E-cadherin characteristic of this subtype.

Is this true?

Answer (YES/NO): YES